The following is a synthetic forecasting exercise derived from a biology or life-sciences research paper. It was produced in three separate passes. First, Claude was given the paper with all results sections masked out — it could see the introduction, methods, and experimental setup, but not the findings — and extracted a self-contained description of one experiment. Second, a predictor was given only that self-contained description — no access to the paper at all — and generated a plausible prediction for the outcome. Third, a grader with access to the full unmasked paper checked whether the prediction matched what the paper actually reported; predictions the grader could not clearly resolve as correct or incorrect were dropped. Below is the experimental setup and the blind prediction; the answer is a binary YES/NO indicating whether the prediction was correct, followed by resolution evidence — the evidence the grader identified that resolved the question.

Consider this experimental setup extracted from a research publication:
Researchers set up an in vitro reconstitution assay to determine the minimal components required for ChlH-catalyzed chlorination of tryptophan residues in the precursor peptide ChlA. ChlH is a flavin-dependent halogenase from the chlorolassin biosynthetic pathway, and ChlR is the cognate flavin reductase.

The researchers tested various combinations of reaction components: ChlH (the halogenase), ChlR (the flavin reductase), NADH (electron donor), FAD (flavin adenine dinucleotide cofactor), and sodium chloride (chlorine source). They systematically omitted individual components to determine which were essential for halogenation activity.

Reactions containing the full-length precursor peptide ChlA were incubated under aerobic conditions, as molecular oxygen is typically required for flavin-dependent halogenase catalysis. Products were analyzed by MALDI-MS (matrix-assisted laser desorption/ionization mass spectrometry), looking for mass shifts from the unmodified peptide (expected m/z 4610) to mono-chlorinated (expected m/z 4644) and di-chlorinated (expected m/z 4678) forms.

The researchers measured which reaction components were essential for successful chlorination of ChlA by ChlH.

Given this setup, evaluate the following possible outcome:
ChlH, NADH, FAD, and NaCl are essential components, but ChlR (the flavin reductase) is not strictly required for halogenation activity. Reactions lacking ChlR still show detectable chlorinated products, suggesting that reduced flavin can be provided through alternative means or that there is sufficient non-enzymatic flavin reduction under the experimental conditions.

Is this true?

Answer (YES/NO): YES